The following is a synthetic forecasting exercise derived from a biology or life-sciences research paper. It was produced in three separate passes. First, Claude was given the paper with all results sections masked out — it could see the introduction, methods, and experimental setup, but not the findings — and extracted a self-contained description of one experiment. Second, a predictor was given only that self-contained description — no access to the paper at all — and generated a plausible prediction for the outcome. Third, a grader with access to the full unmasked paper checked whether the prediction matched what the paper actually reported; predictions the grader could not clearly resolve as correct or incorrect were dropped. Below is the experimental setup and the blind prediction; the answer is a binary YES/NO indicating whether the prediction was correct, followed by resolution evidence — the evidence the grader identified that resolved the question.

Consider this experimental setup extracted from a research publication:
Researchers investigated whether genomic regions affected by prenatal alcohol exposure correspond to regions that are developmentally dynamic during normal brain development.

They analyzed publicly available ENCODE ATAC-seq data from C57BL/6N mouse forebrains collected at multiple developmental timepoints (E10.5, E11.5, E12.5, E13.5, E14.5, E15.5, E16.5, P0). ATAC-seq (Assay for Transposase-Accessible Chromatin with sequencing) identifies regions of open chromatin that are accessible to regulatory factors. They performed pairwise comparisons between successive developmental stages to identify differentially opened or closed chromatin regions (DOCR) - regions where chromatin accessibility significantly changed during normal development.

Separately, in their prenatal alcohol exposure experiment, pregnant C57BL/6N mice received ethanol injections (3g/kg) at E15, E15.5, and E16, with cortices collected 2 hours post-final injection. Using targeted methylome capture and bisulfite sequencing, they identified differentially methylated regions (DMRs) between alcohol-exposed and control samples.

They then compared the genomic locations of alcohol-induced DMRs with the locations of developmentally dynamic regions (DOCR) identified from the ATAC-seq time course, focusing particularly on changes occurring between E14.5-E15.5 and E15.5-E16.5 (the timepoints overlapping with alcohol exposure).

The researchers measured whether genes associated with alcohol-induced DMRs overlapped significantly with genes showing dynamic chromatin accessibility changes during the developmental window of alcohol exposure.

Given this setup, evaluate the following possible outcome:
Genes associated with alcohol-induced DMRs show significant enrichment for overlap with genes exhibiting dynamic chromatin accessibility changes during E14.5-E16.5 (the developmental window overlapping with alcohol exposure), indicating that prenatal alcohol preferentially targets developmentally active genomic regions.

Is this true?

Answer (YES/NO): YES